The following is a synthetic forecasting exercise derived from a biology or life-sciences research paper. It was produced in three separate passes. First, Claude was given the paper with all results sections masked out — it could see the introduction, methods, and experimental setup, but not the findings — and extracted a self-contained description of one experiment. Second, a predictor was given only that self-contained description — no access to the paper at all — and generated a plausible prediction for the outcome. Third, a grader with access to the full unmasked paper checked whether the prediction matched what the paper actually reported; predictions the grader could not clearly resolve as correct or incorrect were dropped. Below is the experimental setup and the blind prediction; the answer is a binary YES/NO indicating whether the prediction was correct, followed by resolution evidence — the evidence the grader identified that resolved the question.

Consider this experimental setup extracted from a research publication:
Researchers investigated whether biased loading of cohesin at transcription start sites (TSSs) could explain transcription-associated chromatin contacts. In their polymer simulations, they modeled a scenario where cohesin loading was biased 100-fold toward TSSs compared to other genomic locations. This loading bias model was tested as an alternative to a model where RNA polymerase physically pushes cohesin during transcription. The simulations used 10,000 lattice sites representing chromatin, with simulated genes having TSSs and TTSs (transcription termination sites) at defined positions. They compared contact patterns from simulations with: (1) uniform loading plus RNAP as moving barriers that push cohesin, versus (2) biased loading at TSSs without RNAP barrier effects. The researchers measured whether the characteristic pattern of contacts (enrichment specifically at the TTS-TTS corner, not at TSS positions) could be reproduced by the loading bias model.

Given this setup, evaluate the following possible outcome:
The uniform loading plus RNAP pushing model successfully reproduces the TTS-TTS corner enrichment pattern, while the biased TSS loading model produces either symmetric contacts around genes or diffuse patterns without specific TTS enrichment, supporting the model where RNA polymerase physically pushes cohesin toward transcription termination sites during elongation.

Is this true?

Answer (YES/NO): NO